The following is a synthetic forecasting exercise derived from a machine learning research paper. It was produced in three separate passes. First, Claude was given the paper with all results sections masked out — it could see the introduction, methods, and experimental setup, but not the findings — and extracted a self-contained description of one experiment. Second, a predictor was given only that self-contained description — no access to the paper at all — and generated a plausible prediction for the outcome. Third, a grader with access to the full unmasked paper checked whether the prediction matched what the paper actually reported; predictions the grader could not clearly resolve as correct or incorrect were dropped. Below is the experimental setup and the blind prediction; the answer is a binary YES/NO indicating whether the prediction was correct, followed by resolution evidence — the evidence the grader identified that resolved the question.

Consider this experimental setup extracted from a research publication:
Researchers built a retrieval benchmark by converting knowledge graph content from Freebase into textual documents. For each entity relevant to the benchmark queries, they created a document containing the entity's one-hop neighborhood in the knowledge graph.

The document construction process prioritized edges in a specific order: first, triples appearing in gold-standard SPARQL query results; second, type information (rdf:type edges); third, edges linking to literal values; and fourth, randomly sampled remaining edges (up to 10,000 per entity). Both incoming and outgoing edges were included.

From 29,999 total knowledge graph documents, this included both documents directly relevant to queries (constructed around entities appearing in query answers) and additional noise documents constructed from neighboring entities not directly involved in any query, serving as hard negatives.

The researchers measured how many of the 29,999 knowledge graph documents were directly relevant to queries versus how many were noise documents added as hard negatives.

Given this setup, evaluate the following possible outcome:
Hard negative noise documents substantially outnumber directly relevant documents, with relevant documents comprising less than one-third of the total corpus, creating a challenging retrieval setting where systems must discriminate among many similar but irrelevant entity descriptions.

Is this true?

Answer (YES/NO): NO